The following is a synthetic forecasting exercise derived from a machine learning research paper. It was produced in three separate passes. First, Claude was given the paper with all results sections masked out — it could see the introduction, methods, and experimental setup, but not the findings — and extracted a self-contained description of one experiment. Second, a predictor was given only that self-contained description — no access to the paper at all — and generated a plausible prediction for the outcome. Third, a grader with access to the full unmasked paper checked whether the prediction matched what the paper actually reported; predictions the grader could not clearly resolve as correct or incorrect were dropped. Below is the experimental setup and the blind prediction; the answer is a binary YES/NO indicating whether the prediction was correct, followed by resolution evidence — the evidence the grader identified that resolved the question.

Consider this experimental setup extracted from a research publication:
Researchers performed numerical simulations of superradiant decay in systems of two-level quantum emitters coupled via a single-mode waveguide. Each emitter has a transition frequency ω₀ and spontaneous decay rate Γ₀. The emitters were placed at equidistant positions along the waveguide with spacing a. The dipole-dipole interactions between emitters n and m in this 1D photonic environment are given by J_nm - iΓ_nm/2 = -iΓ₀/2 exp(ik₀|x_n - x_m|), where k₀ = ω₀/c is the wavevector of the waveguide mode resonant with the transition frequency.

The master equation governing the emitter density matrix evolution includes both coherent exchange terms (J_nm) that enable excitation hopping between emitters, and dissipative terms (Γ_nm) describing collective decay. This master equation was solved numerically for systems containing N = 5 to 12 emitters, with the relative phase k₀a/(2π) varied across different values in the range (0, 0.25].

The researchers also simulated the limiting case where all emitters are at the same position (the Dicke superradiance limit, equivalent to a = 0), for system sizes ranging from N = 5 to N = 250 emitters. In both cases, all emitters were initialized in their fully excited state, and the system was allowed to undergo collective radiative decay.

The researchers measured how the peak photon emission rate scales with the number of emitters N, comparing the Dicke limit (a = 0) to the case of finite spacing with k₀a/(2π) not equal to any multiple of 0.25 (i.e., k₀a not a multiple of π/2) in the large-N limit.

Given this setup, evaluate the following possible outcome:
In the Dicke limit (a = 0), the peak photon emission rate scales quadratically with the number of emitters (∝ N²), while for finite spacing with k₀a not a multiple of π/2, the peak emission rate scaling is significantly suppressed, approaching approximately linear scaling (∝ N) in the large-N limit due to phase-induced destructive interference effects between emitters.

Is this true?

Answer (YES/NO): NO